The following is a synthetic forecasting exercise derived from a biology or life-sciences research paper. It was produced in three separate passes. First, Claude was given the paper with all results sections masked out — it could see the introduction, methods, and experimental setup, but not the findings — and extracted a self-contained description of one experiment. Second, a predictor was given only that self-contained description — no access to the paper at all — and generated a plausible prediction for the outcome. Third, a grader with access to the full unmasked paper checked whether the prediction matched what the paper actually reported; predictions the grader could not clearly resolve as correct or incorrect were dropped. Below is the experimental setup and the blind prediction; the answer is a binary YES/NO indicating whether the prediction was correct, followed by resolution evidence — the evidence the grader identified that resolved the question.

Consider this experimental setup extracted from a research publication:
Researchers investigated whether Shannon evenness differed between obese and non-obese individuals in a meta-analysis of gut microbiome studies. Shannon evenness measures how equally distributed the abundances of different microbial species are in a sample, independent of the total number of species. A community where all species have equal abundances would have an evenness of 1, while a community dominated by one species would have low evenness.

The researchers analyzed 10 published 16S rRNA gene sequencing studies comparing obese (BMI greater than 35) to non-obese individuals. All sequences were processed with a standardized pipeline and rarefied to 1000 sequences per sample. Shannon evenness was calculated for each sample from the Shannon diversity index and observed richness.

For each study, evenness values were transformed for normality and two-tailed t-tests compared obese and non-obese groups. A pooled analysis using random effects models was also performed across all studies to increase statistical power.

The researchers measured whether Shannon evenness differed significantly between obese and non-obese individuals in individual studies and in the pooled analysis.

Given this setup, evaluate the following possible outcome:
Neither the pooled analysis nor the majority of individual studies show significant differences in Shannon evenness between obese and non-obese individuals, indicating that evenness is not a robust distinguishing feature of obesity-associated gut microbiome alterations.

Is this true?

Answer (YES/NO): NO